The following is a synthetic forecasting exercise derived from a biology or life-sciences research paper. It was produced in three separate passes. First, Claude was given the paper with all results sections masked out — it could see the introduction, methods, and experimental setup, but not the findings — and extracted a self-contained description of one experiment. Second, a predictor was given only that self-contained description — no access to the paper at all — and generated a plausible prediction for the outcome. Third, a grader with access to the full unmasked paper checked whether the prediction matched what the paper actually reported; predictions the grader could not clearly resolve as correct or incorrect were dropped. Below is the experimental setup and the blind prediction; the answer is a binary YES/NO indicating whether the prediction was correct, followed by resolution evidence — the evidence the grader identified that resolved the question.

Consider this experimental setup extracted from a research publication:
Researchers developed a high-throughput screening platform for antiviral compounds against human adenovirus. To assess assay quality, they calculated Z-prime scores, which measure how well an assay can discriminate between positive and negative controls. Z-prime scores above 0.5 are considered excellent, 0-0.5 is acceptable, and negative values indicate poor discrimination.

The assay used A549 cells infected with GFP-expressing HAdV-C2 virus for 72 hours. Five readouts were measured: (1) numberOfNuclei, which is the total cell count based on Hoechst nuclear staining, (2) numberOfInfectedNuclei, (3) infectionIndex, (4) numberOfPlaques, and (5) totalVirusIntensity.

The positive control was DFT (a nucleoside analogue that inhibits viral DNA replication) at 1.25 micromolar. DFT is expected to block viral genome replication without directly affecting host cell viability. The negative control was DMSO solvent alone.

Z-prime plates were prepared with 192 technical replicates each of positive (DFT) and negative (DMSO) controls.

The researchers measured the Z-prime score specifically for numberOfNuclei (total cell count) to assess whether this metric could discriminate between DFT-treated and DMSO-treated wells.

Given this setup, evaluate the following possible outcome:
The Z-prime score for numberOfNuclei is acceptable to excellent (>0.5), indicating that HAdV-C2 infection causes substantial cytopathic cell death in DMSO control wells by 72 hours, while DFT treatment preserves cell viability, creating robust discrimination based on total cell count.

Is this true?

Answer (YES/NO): NO